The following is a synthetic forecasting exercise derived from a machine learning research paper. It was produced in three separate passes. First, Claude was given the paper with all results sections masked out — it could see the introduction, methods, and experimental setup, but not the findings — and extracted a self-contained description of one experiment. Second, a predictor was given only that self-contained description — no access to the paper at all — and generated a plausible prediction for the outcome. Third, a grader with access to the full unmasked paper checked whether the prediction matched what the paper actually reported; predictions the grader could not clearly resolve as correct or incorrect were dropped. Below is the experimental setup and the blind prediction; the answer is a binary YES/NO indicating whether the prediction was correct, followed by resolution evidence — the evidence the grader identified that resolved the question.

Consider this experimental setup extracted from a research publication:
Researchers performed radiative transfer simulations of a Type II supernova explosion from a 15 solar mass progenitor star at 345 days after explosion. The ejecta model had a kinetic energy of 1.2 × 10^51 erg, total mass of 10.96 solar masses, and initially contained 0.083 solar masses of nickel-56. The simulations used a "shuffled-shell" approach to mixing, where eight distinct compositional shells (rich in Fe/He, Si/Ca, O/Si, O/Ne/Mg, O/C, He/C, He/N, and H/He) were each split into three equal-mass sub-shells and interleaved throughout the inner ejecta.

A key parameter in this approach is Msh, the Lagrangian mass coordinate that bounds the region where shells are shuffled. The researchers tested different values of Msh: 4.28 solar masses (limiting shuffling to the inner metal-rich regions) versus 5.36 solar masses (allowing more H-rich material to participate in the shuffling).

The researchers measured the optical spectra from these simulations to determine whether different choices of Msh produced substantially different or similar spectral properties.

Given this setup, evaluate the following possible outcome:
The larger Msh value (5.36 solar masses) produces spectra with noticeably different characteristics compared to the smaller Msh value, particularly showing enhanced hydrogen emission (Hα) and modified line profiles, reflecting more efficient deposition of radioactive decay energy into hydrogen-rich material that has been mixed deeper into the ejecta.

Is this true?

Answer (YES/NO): NO